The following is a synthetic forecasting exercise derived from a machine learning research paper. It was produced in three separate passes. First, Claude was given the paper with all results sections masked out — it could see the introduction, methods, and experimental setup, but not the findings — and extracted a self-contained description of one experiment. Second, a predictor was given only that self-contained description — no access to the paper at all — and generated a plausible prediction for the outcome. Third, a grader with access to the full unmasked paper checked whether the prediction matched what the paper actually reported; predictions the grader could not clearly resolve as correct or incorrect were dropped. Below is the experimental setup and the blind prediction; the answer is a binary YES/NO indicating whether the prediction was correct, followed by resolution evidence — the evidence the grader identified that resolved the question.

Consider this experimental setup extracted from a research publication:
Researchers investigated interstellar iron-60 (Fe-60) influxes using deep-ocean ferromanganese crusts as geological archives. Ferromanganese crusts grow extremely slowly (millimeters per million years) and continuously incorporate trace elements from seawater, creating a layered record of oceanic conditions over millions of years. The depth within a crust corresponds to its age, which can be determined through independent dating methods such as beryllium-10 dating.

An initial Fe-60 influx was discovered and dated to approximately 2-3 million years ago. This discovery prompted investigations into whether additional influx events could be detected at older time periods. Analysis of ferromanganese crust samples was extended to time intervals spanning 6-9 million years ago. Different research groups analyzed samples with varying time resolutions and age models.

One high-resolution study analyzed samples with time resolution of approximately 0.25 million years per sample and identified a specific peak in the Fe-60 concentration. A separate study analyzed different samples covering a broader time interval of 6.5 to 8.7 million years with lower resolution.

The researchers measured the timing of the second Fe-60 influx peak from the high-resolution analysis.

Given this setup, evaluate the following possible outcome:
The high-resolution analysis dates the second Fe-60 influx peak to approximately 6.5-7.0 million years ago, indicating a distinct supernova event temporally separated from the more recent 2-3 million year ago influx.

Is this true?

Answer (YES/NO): NO